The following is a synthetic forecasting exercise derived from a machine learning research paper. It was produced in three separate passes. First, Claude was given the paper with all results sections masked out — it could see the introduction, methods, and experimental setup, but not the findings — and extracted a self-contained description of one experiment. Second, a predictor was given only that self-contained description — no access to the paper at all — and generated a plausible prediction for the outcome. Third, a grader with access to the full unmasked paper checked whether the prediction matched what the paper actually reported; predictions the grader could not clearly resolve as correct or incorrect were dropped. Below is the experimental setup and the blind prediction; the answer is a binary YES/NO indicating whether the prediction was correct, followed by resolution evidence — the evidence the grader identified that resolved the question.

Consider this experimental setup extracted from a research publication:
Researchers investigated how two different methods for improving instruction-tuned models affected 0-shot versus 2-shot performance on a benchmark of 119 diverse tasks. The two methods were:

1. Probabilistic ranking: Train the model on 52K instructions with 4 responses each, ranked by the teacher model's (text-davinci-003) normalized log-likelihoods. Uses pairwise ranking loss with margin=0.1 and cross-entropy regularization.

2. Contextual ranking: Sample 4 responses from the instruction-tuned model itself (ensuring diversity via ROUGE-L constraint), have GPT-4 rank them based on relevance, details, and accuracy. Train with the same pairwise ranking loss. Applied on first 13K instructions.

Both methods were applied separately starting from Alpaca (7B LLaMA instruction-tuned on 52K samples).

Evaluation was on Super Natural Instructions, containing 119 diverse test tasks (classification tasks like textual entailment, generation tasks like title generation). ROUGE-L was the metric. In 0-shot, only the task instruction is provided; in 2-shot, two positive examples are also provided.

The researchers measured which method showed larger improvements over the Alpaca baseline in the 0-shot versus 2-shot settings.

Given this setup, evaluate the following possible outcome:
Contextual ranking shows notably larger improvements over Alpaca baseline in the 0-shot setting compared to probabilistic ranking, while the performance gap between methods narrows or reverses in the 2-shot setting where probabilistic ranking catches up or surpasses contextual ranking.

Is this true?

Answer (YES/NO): NO